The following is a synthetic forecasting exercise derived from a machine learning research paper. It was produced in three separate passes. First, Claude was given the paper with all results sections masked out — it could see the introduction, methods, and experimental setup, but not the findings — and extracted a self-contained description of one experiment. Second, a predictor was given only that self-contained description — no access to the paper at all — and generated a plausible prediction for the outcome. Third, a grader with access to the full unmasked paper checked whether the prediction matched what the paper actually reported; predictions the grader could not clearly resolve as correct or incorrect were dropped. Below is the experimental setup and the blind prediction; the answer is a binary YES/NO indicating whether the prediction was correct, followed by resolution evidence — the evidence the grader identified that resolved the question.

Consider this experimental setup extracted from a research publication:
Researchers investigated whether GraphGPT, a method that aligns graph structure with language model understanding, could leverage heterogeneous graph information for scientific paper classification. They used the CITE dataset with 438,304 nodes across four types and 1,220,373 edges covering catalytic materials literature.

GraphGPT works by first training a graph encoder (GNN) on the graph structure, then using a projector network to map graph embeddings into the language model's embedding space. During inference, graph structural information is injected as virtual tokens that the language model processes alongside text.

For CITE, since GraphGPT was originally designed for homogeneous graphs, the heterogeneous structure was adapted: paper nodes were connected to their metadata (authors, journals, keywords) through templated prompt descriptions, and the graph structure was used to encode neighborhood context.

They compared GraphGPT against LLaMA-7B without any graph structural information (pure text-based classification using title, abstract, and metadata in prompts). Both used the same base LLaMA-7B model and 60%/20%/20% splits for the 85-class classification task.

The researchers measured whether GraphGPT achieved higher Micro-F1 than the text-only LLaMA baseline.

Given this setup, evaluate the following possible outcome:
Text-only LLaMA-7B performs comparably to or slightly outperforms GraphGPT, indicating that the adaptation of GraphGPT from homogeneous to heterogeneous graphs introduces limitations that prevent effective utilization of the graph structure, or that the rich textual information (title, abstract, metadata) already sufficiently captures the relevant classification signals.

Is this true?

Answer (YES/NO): NO